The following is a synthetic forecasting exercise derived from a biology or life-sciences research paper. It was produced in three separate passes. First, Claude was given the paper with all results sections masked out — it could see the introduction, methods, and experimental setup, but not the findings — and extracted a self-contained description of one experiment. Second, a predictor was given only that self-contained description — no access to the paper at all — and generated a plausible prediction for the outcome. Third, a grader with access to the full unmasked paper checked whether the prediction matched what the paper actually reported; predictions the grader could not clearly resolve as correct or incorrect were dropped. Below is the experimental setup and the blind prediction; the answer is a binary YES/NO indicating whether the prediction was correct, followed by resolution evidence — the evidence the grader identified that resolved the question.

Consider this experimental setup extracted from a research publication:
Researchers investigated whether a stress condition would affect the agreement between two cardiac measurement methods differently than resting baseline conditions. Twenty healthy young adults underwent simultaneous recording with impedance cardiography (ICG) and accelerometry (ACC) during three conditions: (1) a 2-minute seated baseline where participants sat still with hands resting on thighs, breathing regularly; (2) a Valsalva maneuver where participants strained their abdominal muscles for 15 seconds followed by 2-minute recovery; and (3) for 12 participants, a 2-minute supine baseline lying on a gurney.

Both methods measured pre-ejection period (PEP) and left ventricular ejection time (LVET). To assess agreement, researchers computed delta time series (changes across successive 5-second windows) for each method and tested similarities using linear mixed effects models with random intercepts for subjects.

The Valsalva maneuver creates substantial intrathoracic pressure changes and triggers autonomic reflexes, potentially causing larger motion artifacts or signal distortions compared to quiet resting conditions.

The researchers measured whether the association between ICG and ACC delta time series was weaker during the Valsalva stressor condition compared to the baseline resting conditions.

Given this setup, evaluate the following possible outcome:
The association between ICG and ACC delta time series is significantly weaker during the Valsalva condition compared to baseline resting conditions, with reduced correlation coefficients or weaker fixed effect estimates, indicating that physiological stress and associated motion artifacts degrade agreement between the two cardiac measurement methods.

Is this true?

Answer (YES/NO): NO